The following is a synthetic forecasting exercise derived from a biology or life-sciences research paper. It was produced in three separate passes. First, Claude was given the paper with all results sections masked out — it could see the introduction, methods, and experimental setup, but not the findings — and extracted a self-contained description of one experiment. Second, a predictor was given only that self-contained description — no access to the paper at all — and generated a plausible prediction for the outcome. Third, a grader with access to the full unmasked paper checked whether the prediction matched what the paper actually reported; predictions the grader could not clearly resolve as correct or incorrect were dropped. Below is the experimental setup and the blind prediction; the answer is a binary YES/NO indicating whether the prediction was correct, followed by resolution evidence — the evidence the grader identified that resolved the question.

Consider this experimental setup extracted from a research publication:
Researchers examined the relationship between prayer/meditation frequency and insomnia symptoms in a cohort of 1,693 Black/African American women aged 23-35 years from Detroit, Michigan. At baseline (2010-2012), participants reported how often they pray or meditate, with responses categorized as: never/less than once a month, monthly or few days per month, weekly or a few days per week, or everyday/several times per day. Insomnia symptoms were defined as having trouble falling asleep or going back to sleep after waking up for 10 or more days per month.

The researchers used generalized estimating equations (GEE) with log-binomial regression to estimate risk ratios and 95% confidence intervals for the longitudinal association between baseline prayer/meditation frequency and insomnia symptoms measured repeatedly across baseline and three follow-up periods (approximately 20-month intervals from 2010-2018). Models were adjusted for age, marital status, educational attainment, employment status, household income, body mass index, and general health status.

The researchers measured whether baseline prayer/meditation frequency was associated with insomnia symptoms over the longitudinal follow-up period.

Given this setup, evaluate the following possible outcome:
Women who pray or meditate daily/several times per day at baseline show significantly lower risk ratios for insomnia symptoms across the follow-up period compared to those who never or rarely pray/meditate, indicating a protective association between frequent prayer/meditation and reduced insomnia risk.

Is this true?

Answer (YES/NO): NO